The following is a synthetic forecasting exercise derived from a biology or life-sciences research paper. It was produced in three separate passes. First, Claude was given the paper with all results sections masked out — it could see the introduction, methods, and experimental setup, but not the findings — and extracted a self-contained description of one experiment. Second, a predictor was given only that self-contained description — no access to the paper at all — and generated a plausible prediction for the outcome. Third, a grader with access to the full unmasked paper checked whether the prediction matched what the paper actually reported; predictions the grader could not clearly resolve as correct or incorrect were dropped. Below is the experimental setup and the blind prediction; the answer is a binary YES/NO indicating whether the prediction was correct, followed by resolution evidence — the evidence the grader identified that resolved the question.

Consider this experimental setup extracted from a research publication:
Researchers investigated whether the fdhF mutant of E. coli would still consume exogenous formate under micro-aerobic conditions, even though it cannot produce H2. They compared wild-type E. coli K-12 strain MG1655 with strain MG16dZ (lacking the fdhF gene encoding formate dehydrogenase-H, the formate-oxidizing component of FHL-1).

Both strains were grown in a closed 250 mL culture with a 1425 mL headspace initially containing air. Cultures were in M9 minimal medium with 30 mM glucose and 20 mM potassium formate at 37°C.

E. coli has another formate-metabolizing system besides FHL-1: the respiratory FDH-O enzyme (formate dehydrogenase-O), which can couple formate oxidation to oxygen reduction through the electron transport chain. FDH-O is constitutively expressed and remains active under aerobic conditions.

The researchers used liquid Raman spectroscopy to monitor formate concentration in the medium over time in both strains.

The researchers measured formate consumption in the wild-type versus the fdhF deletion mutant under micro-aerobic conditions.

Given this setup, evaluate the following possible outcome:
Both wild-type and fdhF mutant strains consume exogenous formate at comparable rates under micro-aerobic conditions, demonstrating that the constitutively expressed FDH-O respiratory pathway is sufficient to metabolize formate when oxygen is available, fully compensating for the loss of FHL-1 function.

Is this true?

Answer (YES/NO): NO